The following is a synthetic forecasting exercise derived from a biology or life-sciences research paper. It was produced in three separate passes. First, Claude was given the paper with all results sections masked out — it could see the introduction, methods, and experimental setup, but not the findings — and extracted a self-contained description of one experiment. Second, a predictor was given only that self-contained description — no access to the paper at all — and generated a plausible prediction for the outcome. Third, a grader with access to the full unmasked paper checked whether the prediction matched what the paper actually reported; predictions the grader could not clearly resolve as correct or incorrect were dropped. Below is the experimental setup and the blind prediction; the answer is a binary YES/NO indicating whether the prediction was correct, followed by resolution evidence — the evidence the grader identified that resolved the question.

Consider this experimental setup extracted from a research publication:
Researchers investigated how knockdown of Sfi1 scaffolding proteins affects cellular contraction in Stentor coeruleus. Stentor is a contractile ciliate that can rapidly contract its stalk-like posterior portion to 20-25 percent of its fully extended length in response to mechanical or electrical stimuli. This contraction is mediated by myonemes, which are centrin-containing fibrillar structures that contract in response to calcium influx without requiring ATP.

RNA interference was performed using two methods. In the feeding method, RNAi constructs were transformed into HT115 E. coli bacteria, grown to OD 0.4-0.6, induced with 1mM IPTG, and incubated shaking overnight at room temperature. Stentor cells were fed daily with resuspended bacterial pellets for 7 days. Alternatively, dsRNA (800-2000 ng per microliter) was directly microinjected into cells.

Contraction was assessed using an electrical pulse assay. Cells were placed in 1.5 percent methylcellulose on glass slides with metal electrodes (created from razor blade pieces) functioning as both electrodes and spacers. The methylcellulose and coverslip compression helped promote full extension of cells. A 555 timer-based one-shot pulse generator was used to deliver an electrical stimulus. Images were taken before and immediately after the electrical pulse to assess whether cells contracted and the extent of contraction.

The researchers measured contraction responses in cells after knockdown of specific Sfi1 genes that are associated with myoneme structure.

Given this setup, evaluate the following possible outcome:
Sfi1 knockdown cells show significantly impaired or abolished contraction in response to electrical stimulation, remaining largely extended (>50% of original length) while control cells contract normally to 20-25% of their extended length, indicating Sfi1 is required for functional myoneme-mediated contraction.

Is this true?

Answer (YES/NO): NO